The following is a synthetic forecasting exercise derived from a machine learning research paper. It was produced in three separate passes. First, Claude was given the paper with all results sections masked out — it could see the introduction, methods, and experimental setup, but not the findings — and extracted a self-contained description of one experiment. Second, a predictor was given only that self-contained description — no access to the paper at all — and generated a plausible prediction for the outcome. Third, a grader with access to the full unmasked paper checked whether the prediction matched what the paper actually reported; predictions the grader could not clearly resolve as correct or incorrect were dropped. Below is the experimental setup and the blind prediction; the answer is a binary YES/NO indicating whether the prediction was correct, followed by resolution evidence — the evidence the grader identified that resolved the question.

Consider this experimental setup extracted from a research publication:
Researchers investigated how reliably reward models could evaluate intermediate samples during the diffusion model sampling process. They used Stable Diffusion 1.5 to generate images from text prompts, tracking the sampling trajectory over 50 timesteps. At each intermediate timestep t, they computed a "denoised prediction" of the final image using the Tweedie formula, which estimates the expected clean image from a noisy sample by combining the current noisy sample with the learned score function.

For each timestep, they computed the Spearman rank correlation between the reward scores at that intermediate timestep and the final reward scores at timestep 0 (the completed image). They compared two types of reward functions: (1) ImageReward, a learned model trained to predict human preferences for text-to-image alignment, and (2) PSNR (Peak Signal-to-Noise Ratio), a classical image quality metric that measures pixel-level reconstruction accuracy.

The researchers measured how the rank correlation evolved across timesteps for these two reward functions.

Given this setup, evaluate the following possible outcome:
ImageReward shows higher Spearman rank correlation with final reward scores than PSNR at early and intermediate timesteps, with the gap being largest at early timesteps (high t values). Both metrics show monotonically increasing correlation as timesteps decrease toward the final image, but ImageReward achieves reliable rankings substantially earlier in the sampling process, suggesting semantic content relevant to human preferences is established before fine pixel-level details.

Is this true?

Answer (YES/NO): NO